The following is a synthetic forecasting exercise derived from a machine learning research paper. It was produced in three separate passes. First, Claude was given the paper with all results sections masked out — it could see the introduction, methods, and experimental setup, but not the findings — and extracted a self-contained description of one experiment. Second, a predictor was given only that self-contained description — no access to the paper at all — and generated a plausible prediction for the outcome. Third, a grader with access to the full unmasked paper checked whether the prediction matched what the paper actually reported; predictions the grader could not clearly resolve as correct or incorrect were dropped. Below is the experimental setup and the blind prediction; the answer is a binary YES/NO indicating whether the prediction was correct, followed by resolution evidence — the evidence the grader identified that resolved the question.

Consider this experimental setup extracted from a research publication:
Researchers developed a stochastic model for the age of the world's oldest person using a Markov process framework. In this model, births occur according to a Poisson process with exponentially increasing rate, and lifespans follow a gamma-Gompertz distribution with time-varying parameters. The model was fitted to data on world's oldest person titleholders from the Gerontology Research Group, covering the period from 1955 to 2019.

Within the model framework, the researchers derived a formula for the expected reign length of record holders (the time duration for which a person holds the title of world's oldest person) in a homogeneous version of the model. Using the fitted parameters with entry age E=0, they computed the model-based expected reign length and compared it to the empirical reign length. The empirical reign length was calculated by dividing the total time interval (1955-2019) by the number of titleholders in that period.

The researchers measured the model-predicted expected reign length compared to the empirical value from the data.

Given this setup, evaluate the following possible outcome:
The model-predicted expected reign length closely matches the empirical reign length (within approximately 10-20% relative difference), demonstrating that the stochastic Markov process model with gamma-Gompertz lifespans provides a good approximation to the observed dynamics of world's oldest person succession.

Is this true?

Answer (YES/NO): YES